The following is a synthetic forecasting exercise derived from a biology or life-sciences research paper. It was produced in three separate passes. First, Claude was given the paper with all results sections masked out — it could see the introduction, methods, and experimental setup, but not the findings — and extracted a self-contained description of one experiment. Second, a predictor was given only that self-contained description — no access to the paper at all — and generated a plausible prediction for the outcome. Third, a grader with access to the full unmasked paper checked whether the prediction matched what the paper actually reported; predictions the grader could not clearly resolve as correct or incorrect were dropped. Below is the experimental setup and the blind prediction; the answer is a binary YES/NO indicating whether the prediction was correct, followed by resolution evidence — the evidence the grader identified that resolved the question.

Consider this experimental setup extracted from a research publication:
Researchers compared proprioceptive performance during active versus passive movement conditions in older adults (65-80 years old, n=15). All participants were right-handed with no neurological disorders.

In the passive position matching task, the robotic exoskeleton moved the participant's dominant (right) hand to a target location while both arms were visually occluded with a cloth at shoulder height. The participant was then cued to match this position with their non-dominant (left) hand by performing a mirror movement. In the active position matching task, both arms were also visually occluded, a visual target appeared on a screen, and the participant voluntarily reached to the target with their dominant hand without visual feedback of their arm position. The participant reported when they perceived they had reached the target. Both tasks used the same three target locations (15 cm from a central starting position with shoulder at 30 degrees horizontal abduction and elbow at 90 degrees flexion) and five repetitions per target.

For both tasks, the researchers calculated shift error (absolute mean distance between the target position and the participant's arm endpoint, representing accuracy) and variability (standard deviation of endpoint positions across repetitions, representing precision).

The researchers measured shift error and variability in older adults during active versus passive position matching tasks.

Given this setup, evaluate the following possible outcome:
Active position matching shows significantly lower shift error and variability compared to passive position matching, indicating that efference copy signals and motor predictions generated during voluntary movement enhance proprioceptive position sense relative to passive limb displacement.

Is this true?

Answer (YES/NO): YES